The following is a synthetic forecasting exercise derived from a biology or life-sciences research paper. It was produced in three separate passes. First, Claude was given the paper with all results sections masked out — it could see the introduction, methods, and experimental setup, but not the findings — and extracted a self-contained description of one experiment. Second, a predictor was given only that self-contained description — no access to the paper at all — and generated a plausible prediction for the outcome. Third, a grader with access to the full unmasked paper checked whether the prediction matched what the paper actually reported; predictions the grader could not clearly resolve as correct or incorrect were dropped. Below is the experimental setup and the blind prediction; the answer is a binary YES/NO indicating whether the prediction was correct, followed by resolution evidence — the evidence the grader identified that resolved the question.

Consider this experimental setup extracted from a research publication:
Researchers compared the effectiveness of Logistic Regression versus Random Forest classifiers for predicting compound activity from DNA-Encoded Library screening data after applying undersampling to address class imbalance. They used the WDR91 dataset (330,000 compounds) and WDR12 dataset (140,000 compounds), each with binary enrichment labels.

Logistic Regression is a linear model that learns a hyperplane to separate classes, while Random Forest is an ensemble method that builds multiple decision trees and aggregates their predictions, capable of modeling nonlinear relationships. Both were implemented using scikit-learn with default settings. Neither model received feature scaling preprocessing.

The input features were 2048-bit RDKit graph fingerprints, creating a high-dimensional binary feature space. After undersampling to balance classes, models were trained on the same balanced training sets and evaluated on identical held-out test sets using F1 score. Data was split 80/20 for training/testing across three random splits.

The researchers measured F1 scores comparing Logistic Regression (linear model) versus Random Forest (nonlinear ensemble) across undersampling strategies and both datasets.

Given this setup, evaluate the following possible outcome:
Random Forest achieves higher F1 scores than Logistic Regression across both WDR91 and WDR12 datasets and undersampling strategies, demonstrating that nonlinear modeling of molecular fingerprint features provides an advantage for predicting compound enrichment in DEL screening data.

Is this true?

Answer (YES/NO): NO